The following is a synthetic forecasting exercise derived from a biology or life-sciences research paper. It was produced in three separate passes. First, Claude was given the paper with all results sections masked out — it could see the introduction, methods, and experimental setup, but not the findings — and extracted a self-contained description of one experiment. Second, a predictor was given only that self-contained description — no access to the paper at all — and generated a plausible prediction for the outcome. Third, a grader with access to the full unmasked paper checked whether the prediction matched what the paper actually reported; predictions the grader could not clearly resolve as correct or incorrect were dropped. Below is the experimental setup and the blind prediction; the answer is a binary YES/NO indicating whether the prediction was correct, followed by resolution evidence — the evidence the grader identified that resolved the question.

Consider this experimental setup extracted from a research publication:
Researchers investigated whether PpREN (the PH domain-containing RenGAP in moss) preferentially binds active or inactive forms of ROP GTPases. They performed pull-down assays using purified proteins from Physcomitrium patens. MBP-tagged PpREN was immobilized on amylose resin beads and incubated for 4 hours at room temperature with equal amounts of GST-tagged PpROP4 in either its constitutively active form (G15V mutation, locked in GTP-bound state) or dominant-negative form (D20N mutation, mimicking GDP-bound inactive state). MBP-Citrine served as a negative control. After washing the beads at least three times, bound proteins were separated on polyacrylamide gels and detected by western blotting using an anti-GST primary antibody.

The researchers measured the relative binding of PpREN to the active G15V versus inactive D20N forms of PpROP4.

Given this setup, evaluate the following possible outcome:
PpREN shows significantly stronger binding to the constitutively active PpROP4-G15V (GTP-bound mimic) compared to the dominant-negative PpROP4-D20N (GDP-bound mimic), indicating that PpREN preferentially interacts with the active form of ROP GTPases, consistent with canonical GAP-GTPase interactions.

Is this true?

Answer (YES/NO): YES